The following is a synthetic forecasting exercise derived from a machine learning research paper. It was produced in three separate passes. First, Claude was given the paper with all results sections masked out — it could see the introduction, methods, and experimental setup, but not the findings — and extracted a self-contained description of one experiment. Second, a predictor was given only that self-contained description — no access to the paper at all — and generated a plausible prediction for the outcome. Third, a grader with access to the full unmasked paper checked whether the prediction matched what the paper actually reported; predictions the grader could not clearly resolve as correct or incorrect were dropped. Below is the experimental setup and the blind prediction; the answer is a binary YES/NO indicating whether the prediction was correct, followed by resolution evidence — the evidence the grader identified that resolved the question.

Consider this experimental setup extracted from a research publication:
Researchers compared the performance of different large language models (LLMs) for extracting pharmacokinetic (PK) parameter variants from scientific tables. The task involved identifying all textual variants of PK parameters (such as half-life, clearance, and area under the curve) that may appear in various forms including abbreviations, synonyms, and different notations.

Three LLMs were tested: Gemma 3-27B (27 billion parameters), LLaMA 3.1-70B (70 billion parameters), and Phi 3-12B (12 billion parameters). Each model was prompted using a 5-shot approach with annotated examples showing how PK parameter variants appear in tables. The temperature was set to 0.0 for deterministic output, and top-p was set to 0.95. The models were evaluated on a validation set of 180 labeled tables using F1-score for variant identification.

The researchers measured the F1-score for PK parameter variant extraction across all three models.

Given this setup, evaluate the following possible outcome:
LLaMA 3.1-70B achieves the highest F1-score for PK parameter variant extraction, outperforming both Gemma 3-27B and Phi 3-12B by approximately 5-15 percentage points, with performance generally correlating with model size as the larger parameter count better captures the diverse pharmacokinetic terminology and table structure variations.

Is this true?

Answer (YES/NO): NO